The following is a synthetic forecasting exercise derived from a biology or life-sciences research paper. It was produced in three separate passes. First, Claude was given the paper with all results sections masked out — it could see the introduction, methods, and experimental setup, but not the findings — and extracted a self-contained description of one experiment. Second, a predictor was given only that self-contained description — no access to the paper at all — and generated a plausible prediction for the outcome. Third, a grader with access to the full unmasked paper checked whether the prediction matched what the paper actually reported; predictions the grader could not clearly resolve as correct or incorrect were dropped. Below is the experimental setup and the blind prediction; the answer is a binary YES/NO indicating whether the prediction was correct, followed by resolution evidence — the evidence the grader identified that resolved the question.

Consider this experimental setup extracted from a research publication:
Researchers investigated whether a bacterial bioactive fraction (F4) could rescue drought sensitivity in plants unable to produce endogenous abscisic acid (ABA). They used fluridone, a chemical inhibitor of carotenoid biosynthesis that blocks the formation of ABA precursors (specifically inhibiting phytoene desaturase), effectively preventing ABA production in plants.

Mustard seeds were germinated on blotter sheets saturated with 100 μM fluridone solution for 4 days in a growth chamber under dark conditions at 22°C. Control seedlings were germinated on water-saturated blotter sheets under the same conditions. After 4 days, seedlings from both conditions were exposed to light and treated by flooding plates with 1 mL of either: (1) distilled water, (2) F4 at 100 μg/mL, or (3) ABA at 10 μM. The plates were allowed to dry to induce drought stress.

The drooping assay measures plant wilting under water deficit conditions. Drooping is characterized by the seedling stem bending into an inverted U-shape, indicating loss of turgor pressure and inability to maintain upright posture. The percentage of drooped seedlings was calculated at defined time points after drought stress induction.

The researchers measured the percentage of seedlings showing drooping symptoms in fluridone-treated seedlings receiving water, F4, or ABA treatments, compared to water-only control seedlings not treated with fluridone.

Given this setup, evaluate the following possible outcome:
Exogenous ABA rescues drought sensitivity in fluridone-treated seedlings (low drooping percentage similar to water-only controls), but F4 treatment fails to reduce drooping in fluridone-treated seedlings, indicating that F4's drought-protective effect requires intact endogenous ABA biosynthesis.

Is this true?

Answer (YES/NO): NO